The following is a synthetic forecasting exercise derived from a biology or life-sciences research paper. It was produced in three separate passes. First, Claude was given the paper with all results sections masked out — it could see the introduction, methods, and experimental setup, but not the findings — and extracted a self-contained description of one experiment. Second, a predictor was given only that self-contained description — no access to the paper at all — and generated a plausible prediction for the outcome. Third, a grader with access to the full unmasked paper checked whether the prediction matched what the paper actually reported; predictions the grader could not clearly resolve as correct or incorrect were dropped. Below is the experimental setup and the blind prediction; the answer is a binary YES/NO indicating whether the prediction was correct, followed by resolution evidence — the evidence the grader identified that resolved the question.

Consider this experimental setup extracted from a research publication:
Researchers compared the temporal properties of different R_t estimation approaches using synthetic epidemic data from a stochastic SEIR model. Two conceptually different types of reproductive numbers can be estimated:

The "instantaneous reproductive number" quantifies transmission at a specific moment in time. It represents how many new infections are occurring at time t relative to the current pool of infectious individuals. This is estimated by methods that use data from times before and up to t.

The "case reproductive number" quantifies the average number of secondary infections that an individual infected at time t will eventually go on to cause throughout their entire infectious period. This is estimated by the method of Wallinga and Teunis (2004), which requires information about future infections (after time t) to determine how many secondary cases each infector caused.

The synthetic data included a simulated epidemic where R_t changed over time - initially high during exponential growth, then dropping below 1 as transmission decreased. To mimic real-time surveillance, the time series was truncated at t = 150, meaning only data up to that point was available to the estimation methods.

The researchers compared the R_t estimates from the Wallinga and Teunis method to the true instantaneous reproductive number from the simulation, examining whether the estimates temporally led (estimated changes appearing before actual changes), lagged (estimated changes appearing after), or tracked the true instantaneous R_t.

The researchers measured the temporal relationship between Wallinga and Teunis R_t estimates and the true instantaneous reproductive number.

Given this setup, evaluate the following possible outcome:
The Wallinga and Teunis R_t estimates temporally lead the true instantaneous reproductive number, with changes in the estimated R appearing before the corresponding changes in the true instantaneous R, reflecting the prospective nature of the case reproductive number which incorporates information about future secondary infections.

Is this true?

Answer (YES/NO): YES